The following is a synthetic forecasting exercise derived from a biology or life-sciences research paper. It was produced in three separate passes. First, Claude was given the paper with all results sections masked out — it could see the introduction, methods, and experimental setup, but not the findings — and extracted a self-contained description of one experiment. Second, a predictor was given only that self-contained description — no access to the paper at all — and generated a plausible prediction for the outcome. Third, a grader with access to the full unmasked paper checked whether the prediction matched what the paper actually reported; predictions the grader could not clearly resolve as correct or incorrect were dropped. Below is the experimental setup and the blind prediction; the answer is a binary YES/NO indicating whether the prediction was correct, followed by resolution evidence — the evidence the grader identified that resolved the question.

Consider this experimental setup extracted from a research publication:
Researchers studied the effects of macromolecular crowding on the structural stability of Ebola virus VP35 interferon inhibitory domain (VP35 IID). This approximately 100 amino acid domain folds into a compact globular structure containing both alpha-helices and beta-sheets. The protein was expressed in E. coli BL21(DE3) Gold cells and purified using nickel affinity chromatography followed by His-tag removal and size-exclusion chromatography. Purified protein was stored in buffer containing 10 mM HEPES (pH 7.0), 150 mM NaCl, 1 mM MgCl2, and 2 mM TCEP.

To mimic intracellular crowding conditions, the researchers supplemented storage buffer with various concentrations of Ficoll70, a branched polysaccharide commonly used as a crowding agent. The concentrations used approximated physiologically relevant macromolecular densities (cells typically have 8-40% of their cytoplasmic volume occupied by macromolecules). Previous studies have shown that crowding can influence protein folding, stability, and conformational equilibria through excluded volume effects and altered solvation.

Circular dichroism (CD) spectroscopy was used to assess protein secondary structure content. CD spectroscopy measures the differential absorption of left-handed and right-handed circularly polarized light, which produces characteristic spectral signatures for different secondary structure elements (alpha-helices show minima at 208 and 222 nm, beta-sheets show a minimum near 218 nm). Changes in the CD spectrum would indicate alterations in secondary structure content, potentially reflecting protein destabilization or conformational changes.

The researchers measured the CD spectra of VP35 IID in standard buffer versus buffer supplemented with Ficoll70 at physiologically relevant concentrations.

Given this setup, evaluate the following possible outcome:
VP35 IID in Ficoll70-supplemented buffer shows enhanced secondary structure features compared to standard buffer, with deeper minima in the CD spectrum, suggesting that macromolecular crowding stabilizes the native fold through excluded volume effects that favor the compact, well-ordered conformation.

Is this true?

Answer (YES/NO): YES